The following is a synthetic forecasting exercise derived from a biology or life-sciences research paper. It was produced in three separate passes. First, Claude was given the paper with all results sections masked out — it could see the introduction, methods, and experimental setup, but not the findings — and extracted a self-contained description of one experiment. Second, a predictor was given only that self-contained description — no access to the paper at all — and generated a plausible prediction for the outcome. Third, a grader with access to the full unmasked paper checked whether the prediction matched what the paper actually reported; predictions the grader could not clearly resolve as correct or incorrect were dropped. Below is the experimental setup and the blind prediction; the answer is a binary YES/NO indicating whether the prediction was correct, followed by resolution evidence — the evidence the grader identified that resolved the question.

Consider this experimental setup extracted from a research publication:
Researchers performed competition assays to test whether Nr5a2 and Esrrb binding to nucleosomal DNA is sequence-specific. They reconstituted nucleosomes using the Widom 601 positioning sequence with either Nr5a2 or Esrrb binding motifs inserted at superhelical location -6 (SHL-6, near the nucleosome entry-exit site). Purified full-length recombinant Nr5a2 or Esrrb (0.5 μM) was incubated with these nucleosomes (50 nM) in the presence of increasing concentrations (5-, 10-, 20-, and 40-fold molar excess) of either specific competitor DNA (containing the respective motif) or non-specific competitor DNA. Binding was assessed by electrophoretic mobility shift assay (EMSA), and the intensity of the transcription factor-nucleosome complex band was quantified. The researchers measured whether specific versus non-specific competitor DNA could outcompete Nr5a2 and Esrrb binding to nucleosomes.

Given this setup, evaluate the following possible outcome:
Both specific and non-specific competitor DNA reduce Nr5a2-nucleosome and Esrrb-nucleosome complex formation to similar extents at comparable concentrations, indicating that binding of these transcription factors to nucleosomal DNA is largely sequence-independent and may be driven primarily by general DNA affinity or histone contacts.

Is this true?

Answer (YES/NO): NO